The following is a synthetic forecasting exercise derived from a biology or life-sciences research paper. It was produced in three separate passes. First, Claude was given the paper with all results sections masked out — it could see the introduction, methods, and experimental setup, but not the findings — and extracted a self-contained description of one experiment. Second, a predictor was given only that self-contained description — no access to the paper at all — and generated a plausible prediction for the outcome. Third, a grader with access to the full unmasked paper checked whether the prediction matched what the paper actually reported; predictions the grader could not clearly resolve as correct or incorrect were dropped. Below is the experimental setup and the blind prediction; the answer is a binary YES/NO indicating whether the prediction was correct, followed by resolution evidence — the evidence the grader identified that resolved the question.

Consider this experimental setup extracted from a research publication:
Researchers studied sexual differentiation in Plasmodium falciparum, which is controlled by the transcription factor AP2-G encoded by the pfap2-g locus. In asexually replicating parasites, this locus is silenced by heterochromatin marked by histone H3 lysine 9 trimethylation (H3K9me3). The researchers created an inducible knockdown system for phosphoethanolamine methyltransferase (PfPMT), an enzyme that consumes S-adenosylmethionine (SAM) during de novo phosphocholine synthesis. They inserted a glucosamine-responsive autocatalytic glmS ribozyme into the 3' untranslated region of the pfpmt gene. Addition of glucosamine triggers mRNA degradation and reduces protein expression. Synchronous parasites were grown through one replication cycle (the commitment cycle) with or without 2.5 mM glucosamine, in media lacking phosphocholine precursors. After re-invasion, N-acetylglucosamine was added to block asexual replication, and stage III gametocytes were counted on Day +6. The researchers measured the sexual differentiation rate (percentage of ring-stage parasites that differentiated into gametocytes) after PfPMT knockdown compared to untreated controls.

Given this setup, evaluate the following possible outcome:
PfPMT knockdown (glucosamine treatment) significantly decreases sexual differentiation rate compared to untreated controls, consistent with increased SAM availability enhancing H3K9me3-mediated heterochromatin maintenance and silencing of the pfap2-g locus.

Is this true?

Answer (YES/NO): YES